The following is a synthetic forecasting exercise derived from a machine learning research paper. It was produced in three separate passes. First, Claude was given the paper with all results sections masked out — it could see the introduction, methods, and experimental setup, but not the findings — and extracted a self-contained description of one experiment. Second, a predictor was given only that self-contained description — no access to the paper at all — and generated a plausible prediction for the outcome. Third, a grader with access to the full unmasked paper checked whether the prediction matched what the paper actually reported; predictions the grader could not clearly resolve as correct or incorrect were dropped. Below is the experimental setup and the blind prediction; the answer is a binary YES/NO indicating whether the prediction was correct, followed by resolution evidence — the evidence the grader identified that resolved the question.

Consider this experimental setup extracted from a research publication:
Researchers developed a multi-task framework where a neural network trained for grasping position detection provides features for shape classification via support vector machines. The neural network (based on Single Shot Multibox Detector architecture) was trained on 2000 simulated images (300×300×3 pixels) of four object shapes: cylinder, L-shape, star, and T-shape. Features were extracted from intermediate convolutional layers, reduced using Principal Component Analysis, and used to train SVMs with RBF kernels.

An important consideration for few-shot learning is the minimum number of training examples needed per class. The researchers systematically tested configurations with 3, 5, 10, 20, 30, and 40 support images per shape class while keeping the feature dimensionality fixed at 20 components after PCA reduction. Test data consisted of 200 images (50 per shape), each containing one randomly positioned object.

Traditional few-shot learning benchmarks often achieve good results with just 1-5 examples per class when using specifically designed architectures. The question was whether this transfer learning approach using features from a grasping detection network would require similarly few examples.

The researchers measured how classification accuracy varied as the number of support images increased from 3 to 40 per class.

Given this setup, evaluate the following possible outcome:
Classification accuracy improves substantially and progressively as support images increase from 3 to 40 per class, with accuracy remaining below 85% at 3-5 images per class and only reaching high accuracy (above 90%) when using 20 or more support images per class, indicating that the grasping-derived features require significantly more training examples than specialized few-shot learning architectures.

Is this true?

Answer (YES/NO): YES